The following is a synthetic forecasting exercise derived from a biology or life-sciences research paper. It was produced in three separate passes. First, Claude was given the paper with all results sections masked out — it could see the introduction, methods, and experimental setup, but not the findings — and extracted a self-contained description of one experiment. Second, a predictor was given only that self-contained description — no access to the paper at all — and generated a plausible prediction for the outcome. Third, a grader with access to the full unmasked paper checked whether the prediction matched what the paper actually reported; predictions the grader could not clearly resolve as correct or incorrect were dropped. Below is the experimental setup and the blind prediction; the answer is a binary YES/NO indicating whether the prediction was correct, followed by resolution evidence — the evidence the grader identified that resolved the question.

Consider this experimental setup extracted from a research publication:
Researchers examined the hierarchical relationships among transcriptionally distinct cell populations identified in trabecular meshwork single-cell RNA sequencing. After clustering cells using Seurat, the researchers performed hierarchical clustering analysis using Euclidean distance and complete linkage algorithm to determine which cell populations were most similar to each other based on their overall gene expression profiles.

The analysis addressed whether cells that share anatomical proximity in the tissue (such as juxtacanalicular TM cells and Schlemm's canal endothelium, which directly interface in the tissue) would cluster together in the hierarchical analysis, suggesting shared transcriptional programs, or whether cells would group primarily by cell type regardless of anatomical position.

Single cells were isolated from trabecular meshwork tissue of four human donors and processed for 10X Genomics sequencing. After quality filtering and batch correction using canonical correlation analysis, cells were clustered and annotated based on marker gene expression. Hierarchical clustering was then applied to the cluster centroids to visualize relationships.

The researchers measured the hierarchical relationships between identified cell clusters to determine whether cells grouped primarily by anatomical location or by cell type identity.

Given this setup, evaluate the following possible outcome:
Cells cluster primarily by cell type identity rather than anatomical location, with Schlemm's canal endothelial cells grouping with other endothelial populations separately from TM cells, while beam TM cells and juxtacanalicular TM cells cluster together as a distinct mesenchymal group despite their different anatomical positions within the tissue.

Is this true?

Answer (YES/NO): YES